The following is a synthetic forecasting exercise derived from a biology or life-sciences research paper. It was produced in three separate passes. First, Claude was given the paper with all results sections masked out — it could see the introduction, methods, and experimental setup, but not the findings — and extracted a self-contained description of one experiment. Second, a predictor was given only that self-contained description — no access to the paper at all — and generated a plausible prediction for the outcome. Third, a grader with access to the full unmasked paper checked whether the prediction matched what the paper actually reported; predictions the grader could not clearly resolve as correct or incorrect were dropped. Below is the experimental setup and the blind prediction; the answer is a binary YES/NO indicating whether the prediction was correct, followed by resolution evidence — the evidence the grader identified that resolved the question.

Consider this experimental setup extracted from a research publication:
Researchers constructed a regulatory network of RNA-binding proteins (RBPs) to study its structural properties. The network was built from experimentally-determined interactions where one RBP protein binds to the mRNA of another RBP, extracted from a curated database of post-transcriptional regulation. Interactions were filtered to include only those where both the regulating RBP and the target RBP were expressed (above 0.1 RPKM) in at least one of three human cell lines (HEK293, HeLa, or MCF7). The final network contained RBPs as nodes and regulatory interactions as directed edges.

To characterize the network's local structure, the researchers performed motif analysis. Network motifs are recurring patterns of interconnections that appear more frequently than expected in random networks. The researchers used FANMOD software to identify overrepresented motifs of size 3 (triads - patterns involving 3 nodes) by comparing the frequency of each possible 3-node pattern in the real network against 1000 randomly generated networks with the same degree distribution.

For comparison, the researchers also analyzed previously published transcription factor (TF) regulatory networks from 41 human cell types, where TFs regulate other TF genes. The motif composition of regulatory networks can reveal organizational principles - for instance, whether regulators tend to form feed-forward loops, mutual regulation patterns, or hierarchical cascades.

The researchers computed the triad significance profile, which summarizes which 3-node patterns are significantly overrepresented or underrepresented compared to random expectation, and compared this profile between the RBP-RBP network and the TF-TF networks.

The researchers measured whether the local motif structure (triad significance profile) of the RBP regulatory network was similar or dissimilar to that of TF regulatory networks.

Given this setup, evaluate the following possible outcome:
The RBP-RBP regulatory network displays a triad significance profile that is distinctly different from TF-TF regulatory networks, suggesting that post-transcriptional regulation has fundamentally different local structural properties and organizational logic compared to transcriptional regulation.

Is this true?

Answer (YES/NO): NO